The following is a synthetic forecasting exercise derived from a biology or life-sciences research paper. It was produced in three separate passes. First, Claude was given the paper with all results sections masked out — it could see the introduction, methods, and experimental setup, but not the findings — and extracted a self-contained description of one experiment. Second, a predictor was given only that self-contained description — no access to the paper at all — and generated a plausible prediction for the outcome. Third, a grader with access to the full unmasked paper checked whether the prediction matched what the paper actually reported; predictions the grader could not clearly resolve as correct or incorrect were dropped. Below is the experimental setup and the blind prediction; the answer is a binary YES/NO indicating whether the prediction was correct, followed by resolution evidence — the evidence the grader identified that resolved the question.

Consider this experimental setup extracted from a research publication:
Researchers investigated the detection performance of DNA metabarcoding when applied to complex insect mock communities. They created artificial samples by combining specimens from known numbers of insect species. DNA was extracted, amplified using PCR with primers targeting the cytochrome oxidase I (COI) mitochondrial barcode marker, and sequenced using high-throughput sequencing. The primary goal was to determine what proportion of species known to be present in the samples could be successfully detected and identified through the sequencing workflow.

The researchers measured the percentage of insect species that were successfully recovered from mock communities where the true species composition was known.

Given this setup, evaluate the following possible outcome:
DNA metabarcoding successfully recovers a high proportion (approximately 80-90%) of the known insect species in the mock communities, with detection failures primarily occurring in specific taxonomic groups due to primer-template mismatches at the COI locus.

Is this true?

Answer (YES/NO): NO